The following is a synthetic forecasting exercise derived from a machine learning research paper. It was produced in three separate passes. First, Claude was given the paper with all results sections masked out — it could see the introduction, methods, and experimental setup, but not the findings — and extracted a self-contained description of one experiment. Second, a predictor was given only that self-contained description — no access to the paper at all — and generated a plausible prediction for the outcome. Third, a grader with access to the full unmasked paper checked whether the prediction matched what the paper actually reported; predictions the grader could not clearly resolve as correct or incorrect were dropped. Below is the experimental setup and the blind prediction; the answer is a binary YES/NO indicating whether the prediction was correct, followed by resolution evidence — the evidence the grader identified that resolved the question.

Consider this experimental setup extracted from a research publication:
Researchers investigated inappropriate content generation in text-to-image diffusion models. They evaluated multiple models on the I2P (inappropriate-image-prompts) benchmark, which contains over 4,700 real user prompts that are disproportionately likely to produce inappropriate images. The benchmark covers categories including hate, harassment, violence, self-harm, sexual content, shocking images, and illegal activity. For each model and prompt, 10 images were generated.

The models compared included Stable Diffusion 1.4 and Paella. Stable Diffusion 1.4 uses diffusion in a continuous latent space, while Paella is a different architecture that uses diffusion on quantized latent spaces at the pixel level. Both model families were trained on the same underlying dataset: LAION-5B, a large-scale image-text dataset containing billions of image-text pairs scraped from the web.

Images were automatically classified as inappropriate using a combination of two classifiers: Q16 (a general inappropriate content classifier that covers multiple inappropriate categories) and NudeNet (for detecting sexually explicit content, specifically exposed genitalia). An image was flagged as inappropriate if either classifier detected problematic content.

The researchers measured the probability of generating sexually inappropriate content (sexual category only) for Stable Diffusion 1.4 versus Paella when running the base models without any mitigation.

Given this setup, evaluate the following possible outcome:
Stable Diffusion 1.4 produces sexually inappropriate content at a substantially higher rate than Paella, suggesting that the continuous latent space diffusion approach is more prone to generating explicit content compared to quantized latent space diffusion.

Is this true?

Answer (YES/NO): NO